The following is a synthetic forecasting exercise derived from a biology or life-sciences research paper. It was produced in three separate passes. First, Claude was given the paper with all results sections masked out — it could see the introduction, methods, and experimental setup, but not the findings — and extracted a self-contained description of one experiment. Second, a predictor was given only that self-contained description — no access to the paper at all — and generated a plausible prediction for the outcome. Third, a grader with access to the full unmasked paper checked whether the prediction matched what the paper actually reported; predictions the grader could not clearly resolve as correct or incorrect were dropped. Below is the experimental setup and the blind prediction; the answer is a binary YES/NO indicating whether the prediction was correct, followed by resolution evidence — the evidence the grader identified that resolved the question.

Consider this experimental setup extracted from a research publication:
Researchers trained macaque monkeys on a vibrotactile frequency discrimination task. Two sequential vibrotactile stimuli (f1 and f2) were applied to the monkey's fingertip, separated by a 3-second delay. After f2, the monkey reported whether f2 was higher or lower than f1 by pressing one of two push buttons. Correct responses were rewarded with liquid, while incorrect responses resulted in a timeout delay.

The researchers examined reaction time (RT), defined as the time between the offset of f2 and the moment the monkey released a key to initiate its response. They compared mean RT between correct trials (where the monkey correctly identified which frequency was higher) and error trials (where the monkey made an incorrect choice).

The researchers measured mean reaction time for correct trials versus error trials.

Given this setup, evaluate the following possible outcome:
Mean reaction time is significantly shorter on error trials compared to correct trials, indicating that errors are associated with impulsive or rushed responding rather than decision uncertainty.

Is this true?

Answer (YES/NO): NO